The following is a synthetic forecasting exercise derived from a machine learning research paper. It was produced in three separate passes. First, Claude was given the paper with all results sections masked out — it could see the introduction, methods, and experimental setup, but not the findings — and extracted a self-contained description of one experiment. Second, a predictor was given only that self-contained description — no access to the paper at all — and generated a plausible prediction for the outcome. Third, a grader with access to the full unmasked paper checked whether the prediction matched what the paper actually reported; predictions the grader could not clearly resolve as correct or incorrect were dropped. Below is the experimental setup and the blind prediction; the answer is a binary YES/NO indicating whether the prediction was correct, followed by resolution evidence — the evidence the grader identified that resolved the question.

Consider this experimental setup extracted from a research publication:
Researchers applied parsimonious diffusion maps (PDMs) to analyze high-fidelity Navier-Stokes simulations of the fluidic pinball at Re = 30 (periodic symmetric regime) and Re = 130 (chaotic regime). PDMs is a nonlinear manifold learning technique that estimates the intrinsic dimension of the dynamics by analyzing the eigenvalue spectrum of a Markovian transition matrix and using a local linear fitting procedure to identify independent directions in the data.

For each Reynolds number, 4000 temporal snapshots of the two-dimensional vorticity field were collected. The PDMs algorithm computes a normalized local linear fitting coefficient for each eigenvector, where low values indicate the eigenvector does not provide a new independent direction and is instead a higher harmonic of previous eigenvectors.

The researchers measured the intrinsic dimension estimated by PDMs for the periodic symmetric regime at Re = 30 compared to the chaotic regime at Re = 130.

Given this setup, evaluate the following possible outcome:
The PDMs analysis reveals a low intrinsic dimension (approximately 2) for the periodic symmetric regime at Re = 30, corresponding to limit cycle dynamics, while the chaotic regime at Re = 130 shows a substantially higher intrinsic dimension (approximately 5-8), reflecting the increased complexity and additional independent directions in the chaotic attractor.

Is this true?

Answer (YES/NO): NO